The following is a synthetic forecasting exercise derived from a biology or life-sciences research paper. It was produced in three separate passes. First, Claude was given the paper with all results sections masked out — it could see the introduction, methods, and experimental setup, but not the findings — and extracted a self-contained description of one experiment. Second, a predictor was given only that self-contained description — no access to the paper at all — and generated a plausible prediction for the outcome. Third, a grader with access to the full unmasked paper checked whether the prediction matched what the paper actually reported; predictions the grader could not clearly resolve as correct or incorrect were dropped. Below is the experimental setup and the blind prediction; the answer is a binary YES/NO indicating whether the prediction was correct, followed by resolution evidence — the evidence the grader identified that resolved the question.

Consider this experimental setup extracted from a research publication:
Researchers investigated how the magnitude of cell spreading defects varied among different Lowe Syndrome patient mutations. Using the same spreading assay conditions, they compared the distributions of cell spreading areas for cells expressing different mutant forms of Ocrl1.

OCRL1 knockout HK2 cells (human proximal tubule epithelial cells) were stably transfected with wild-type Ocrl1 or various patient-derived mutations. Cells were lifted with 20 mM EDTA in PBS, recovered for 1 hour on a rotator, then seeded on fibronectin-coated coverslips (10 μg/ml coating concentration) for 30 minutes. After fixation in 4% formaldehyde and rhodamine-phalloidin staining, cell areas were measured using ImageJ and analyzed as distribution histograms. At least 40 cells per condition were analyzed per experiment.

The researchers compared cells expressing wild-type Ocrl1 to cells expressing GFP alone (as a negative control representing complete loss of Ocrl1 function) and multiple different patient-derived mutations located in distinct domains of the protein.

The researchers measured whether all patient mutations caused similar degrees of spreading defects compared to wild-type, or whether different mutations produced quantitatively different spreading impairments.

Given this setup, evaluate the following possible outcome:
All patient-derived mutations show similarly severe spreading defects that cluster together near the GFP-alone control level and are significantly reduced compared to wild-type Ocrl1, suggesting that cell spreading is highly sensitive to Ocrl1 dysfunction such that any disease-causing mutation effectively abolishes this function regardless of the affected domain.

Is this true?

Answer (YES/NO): NO